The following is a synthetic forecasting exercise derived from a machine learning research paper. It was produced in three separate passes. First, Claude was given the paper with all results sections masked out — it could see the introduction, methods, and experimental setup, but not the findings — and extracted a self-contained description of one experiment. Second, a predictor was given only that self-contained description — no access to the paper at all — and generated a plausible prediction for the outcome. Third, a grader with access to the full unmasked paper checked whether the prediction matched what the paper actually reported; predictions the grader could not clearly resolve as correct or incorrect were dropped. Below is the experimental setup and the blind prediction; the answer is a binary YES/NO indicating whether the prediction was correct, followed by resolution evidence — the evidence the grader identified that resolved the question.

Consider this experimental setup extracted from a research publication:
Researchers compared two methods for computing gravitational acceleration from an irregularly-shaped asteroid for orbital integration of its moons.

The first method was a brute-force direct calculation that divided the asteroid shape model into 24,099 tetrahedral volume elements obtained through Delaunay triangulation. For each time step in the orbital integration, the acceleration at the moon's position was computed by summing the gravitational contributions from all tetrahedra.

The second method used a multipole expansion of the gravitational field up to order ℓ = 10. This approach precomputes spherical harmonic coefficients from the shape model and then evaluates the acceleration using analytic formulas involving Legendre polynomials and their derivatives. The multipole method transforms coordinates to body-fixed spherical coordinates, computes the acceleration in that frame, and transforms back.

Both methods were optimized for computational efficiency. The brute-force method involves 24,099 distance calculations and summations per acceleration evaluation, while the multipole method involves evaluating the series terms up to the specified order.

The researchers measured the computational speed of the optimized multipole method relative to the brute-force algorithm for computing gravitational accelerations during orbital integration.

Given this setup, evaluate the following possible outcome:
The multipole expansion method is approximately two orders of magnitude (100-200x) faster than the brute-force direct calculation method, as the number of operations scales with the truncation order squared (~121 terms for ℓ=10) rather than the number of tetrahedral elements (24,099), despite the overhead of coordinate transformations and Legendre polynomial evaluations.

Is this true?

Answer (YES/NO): NO